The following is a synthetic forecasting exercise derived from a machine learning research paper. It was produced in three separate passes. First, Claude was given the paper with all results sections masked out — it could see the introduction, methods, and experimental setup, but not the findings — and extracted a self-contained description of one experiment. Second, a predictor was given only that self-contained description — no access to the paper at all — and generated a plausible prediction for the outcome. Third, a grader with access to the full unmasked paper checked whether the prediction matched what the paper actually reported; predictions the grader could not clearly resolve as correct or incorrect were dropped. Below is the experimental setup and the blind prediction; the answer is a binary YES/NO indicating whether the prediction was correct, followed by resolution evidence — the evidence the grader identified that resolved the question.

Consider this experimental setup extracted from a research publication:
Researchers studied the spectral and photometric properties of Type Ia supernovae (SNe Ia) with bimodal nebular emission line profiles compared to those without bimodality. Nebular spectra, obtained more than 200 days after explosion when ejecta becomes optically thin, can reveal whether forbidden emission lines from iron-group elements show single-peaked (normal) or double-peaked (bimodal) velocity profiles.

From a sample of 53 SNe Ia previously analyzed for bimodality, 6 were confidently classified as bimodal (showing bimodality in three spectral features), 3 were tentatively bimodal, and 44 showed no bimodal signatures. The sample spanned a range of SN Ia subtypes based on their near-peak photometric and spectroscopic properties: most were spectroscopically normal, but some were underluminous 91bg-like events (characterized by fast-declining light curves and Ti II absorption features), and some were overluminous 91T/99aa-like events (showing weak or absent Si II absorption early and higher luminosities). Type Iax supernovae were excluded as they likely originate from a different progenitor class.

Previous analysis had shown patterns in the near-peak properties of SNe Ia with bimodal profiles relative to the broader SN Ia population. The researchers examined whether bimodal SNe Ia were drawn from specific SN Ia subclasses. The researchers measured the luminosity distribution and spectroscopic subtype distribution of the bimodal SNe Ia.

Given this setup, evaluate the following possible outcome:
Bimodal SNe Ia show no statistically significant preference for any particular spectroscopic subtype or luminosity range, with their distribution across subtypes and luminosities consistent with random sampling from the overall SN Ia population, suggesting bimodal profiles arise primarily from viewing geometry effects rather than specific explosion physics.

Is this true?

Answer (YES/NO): NO